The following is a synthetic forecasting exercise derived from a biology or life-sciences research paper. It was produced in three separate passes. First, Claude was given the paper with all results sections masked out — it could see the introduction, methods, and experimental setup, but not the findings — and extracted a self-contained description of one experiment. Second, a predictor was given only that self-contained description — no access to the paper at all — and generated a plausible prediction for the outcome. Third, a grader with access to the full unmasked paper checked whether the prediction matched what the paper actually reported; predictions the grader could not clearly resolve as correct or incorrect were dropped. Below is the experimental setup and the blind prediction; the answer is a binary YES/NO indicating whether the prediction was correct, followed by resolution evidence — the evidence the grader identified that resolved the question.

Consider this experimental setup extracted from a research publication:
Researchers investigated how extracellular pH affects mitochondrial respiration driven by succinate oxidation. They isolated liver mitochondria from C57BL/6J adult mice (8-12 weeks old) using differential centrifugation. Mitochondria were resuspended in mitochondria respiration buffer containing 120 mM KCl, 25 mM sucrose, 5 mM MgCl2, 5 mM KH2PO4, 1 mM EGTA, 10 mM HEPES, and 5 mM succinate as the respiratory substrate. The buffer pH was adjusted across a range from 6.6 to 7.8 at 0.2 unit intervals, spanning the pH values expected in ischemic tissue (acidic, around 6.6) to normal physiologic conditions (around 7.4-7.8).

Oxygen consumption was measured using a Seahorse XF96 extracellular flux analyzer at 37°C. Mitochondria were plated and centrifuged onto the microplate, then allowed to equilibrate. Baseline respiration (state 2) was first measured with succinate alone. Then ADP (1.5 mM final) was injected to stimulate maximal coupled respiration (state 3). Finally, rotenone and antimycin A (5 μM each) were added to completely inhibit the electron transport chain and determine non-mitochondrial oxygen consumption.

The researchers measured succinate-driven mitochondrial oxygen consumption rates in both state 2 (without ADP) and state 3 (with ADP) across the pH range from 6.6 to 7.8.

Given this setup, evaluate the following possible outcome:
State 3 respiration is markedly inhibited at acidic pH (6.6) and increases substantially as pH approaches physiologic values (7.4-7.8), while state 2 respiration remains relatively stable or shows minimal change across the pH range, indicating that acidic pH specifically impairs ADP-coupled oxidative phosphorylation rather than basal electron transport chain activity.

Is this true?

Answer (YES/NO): NO